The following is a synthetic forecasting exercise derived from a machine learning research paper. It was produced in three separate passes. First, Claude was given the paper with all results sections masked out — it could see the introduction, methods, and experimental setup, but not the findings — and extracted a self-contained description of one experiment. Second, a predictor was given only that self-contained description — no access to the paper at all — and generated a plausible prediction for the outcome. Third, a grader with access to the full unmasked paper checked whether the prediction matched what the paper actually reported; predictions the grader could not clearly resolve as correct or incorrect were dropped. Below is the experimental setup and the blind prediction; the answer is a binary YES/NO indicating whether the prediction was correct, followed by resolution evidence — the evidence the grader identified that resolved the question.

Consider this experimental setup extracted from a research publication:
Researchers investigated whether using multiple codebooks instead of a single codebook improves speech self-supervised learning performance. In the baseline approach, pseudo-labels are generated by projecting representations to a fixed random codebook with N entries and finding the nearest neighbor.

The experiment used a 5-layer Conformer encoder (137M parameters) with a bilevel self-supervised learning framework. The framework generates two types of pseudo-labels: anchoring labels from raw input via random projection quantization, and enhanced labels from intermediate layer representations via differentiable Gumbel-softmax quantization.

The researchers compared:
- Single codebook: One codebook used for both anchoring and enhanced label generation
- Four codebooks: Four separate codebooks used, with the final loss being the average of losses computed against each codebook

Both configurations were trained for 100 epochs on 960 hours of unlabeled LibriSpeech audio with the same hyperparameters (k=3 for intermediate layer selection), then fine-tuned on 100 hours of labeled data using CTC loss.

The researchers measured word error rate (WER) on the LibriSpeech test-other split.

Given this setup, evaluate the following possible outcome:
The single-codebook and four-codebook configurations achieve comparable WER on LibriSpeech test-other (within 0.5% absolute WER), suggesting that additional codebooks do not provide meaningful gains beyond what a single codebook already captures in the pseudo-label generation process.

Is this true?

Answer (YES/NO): NO